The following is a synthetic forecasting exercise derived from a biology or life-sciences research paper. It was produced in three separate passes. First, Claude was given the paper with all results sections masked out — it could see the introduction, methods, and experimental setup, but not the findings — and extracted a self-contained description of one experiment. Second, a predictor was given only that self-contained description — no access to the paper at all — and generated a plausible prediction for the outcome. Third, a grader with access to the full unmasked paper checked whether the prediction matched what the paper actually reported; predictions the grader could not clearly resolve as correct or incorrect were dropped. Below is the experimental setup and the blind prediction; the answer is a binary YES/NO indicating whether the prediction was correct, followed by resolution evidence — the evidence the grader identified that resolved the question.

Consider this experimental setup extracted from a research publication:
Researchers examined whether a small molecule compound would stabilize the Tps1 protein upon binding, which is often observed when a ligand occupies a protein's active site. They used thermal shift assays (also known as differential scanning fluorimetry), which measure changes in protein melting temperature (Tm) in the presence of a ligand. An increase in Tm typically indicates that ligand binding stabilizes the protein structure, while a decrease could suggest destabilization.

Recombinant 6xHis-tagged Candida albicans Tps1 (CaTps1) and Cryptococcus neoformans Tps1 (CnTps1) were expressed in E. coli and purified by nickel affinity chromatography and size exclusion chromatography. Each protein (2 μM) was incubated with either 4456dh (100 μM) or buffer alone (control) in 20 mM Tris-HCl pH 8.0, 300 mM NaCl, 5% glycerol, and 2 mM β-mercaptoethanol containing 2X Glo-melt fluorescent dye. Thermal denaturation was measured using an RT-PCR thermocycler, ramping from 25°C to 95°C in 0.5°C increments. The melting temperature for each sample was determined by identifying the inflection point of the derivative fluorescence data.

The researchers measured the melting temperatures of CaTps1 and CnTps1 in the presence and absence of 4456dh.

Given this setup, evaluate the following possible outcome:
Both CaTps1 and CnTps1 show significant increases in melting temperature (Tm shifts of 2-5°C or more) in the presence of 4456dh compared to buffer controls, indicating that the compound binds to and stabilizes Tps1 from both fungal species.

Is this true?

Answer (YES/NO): NO